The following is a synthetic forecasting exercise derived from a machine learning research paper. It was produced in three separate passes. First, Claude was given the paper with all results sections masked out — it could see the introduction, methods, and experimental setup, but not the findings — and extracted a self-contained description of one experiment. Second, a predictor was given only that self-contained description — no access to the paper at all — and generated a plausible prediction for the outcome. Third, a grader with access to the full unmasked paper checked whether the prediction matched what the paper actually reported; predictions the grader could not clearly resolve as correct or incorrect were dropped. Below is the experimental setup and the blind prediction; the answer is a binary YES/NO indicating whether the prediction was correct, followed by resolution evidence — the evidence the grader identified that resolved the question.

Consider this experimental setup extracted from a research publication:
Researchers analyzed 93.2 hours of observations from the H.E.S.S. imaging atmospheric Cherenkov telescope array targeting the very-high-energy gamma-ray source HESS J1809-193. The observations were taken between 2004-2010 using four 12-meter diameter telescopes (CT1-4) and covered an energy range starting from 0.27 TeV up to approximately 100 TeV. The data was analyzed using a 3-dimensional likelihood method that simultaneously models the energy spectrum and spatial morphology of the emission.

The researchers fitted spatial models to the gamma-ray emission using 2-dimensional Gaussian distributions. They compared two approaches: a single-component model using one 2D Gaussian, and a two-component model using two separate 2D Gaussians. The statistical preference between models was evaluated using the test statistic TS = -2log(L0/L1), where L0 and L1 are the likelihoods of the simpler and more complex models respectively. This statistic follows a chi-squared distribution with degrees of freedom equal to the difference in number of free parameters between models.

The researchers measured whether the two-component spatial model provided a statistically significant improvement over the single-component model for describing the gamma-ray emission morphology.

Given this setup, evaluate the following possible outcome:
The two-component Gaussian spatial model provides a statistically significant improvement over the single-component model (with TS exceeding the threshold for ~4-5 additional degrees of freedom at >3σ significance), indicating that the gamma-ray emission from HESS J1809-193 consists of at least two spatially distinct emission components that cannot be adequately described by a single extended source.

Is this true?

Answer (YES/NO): YES